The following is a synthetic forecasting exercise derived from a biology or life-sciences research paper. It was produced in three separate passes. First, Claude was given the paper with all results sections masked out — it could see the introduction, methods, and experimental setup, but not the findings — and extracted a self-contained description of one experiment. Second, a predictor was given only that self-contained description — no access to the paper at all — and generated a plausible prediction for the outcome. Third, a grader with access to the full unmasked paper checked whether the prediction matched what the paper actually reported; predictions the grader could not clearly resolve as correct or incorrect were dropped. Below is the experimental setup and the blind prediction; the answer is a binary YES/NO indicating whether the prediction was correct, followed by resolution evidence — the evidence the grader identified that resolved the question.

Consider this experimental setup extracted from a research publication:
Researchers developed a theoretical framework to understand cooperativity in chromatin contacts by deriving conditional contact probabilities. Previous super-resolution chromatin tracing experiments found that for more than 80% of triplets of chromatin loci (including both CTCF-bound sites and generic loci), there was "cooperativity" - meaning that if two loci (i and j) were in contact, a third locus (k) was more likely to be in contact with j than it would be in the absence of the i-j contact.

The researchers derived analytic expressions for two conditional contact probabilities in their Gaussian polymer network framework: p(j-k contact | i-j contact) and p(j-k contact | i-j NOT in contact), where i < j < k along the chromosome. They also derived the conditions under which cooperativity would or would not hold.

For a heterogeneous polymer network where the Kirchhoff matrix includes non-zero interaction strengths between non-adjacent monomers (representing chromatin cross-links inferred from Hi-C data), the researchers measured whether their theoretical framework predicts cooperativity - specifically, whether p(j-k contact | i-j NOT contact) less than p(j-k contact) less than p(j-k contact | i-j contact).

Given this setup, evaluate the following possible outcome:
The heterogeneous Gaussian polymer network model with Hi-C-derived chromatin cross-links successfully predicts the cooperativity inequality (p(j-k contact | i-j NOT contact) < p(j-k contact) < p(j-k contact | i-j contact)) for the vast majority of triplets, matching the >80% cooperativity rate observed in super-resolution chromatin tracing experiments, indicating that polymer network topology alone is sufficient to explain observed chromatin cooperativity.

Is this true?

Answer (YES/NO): YES